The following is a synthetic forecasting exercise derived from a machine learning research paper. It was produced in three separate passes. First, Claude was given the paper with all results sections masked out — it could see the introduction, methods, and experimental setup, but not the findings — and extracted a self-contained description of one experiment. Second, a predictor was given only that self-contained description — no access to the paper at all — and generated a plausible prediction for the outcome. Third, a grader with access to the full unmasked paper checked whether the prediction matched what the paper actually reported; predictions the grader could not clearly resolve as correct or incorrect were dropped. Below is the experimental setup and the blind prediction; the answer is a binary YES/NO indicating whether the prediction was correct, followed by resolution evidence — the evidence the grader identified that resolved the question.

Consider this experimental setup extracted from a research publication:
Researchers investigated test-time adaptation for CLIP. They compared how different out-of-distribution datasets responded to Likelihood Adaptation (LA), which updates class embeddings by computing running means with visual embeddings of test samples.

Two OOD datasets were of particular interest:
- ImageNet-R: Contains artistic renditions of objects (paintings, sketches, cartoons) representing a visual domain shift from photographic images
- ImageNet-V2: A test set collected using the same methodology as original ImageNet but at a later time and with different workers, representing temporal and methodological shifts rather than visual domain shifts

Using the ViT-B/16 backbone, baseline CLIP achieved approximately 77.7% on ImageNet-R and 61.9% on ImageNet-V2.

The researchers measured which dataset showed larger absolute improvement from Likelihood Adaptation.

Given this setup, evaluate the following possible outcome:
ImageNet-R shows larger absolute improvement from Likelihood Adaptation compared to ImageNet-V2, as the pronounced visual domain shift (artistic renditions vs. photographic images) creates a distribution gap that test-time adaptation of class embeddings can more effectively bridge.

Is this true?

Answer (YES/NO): YES